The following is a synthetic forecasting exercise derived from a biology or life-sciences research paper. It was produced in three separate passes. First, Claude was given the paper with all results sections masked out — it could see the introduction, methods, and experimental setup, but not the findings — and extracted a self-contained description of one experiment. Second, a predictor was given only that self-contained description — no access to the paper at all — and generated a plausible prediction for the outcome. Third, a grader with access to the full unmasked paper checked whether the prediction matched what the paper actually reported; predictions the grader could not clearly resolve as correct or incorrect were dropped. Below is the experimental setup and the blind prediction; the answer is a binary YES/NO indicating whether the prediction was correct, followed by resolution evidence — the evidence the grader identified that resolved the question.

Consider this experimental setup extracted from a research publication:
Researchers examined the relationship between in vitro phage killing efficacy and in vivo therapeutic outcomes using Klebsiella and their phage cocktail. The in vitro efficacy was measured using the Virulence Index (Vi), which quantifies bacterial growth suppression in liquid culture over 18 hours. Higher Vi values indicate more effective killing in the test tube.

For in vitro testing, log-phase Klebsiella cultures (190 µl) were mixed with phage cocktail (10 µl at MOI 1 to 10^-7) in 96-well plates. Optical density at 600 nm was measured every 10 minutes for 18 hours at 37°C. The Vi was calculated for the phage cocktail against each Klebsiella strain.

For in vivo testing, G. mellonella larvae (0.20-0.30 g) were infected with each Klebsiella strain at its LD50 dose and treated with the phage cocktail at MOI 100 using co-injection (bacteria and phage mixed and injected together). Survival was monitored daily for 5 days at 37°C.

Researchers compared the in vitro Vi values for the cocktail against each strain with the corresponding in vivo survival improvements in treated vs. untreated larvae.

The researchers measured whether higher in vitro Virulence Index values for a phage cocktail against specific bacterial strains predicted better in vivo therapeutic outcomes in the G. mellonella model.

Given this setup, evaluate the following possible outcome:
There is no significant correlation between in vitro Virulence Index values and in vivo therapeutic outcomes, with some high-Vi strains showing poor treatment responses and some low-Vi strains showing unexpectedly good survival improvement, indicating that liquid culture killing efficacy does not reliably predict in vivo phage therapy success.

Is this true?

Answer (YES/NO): NO